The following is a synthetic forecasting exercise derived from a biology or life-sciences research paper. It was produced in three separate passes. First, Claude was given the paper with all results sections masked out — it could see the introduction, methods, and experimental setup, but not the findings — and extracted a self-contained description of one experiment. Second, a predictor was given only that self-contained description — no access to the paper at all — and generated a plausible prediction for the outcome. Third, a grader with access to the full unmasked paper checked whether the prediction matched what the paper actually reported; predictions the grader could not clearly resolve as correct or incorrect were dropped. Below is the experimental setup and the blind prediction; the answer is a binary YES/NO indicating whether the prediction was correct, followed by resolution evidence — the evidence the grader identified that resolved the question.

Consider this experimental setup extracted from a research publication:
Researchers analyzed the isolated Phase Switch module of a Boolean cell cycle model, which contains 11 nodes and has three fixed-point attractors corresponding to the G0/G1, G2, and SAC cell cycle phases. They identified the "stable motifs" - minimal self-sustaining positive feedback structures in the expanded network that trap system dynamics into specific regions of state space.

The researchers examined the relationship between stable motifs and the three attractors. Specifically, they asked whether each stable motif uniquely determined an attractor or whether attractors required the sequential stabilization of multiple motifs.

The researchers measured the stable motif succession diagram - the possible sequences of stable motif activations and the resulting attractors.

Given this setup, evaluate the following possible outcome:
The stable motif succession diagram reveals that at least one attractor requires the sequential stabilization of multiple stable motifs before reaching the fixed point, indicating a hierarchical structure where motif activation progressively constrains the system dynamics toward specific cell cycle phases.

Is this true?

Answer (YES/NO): YES